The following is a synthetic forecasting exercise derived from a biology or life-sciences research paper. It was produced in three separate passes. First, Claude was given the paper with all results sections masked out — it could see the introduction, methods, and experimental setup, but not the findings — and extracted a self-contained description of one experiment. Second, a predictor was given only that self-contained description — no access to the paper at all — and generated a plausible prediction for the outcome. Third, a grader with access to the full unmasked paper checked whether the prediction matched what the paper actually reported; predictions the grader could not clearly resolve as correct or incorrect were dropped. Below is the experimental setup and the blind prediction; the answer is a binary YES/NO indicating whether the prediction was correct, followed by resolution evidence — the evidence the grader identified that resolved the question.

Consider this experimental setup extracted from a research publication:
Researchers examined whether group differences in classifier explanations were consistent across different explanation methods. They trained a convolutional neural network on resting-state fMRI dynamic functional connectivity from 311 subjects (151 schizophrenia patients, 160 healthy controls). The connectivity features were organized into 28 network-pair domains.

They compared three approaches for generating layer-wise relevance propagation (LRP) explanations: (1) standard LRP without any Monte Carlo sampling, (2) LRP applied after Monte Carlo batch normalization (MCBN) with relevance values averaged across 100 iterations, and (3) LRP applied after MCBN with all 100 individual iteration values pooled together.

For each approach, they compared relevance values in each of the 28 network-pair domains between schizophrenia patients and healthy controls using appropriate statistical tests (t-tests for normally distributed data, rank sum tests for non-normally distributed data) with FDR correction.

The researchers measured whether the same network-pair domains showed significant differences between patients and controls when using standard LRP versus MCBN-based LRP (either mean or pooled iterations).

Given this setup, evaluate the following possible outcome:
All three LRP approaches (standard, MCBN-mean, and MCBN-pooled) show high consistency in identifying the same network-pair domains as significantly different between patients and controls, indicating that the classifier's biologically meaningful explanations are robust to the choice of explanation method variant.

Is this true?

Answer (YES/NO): NO